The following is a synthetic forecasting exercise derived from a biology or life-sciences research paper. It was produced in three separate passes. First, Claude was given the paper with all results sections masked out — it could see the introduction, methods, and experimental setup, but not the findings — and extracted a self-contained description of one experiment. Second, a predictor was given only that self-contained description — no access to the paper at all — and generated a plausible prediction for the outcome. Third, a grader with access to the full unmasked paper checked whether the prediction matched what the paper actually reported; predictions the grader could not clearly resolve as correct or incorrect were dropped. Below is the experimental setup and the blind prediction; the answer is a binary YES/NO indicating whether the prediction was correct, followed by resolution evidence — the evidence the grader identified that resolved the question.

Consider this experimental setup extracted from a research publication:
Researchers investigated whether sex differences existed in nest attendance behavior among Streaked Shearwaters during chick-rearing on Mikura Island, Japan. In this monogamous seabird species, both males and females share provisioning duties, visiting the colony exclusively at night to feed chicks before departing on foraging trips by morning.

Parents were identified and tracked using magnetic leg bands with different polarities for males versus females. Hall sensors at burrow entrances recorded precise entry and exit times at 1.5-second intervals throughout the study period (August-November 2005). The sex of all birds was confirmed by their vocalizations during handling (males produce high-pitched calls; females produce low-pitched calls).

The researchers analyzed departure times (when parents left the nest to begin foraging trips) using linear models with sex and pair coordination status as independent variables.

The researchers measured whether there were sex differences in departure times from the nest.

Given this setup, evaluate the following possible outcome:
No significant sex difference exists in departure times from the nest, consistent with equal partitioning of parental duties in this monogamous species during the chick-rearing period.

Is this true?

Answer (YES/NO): YES